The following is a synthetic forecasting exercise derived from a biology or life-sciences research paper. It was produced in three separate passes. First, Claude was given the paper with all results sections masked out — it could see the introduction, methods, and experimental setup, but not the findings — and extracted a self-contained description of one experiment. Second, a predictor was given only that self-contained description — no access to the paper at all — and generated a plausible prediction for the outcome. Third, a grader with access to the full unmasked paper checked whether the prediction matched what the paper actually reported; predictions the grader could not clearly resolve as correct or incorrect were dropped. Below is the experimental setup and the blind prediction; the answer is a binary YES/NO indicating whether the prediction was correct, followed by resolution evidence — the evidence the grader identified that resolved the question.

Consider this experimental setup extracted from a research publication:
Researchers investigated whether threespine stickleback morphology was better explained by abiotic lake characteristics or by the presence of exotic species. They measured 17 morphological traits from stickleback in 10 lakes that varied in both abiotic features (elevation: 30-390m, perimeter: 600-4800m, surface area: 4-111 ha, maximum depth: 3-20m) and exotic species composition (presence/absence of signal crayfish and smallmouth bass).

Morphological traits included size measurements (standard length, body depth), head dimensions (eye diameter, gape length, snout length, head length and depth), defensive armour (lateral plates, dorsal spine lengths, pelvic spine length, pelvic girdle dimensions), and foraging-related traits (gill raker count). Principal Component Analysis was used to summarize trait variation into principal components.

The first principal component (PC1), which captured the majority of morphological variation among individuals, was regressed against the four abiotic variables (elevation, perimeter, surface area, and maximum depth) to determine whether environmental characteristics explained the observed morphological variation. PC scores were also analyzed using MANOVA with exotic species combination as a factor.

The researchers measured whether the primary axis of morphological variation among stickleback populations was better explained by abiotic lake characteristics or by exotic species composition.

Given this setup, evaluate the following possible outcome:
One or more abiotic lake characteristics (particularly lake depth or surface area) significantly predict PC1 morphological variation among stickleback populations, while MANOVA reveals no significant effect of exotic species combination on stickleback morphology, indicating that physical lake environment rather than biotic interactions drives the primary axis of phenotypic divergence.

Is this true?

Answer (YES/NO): NO